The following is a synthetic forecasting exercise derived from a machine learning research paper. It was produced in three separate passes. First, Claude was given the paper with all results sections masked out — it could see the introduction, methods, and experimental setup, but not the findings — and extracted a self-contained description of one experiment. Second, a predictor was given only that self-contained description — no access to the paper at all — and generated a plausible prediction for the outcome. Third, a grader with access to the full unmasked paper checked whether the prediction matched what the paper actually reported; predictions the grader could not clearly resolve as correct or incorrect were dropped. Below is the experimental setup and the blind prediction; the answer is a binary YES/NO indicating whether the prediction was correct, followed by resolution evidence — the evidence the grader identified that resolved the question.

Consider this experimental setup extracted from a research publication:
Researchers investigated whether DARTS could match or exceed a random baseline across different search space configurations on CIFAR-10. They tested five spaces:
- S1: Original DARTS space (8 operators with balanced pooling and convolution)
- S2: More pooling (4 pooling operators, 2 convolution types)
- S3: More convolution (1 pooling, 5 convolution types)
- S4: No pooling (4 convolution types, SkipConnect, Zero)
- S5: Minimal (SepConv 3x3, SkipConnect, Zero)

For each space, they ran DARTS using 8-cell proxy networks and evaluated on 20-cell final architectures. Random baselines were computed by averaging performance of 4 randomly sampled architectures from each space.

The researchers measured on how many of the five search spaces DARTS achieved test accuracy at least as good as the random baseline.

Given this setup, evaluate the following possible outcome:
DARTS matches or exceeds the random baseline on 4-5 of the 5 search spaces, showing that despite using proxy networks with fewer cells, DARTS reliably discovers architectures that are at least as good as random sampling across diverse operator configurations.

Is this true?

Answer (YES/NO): NO